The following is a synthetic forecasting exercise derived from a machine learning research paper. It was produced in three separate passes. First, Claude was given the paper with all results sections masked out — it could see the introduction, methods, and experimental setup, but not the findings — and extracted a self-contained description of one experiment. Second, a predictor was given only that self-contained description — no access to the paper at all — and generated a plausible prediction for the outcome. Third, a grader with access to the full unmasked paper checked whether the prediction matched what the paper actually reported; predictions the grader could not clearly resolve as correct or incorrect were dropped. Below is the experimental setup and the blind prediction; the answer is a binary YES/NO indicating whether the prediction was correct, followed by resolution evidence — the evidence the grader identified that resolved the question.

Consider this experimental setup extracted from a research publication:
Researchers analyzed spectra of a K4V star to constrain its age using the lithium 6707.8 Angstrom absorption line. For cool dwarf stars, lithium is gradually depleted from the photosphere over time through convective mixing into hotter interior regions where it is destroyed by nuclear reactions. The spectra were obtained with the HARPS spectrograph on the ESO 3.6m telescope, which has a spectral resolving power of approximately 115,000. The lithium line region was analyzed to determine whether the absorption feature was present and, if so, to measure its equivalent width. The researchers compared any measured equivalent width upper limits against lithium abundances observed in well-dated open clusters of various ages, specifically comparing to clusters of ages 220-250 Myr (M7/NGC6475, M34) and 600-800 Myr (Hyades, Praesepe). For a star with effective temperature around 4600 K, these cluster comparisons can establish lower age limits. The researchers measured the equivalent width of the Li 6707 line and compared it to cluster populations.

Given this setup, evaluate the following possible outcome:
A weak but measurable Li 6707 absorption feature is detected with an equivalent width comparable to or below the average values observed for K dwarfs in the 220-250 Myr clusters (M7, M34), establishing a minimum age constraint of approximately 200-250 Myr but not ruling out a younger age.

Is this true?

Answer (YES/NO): NO